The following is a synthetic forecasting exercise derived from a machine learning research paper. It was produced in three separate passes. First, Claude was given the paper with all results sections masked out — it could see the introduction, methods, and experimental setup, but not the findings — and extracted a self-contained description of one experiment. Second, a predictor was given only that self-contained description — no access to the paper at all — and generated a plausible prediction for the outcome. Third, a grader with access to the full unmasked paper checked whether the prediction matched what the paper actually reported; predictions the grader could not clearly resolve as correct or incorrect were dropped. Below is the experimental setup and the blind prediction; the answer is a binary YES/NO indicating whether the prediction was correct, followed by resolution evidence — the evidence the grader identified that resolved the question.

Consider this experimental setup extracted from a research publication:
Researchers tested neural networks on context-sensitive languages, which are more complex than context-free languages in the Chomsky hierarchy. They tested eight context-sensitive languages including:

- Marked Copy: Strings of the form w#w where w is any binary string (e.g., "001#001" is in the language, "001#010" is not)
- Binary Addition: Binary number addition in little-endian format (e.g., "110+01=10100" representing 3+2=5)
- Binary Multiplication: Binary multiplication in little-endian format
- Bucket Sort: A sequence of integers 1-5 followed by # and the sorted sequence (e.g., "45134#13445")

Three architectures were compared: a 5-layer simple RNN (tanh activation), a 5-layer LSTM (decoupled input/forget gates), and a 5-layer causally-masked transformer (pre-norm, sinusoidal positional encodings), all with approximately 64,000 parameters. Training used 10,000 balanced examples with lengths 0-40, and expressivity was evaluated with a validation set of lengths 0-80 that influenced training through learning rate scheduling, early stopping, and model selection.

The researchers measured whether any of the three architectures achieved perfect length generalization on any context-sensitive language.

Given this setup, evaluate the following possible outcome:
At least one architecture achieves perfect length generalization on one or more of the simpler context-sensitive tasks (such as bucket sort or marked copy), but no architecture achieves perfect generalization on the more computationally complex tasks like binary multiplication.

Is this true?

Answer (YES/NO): NO